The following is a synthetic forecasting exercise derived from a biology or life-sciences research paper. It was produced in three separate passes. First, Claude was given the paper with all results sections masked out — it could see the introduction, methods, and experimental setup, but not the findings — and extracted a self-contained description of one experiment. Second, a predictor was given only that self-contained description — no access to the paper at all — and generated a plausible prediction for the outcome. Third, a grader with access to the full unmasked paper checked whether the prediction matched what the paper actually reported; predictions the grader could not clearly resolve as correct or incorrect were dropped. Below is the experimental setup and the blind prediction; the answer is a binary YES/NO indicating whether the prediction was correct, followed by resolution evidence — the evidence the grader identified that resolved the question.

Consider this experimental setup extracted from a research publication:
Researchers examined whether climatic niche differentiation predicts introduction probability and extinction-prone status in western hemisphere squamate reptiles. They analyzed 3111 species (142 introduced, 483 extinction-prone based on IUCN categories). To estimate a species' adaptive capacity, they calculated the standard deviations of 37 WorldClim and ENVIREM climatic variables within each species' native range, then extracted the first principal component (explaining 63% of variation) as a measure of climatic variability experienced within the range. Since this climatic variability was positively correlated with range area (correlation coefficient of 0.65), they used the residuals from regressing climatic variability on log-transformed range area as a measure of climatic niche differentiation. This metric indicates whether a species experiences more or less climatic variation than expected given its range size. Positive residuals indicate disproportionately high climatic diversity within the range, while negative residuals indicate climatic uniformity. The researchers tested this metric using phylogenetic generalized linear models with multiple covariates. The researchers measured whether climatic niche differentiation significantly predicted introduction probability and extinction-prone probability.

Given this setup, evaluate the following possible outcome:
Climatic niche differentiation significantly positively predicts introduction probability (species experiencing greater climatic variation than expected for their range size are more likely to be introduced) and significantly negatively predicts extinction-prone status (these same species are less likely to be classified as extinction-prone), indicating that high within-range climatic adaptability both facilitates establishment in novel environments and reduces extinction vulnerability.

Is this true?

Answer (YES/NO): NO